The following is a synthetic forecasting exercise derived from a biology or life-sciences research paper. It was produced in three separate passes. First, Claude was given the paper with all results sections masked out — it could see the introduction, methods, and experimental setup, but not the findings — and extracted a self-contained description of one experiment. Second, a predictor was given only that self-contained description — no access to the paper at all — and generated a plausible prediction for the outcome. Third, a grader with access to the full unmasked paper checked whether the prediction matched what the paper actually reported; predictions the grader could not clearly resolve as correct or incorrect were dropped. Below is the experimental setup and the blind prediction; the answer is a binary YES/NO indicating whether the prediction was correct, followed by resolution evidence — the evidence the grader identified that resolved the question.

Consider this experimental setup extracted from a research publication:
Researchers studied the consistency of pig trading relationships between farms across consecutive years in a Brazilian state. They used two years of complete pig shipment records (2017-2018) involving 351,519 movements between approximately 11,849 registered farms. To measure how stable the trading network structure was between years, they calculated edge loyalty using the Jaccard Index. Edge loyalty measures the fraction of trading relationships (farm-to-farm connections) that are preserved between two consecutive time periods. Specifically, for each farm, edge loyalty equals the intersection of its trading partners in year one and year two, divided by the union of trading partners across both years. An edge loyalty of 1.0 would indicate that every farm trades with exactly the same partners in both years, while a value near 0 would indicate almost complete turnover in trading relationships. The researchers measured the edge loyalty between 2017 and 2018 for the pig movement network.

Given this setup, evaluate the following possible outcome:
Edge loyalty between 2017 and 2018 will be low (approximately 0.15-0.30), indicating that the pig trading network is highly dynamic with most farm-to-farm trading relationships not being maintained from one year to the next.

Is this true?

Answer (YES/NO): YES